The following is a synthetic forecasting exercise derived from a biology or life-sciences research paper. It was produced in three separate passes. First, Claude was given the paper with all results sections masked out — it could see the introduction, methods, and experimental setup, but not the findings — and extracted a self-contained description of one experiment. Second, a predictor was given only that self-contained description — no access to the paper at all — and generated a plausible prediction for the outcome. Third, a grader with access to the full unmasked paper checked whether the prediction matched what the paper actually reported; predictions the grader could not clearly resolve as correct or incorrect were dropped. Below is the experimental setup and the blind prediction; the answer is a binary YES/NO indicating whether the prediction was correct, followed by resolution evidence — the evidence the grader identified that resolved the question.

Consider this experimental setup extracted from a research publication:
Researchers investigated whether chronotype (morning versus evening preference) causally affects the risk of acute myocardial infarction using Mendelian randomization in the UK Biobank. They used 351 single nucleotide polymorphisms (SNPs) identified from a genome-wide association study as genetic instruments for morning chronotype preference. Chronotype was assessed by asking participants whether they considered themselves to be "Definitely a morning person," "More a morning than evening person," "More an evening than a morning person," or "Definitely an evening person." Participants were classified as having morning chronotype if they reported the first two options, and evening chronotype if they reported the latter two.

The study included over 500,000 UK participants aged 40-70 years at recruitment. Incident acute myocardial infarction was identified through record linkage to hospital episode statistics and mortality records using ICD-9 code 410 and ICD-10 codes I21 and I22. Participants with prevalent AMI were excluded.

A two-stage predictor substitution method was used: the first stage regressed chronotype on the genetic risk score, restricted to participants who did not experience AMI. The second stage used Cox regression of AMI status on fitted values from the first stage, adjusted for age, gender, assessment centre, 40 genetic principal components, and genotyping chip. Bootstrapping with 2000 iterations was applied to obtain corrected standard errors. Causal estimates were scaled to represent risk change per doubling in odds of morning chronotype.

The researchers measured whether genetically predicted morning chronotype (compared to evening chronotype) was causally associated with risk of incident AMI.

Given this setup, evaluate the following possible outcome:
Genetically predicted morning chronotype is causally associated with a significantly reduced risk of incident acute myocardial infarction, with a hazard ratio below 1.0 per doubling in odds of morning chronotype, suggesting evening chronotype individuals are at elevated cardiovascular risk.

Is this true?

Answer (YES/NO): NO